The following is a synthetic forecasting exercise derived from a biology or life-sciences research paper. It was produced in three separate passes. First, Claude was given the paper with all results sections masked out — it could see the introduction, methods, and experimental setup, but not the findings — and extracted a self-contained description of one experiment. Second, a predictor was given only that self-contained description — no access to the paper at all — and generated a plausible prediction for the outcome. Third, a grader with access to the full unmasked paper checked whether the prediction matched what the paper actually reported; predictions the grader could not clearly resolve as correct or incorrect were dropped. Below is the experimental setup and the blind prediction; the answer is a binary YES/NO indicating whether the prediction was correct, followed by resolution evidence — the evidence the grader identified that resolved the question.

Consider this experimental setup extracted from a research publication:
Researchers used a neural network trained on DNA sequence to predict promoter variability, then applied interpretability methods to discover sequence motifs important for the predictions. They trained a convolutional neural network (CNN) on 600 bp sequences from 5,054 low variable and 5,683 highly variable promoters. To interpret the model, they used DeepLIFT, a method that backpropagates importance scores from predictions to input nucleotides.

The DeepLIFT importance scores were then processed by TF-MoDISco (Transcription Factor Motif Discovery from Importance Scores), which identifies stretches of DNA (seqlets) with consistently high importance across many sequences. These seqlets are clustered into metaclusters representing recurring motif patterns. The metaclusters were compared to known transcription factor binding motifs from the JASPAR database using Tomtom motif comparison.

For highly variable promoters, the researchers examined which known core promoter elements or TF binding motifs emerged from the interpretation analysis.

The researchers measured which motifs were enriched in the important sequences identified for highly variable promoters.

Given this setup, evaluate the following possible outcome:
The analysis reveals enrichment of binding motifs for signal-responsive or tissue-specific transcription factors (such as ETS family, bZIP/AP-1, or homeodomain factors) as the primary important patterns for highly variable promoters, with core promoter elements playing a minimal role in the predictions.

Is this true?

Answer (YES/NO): NO